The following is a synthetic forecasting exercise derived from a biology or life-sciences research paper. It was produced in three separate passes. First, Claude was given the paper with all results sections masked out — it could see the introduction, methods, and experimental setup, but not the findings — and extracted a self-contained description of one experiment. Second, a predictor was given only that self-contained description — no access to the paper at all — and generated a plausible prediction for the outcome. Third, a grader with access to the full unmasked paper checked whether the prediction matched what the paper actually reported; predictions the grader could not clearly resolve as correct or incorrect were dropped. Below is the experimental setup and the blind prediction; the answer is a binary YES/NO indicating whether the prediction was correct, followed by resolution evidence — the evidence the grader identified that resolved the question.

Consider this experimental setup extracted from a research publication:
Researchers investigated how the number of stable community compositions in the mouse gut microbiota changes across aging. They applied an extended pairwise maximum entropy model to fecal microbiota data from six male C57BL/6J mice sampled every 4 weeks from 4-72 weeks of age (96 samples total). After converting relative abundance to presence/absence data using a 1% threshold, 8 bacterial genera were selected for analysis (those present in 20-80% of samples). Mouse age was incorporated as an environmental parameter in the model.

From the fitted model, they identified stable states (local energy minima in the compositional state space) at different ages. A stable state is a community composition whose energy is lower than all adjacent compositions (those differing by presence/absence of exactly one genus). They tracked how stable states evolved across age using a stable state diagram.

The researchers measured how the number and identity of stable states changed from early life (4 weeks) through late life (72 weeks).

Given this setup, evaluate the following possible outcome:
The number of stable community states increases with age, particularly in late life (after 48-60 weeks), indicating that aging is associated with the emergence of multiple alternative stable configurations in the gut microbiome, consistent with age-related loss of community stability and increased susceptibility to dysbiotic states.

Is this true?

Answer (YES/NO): NO